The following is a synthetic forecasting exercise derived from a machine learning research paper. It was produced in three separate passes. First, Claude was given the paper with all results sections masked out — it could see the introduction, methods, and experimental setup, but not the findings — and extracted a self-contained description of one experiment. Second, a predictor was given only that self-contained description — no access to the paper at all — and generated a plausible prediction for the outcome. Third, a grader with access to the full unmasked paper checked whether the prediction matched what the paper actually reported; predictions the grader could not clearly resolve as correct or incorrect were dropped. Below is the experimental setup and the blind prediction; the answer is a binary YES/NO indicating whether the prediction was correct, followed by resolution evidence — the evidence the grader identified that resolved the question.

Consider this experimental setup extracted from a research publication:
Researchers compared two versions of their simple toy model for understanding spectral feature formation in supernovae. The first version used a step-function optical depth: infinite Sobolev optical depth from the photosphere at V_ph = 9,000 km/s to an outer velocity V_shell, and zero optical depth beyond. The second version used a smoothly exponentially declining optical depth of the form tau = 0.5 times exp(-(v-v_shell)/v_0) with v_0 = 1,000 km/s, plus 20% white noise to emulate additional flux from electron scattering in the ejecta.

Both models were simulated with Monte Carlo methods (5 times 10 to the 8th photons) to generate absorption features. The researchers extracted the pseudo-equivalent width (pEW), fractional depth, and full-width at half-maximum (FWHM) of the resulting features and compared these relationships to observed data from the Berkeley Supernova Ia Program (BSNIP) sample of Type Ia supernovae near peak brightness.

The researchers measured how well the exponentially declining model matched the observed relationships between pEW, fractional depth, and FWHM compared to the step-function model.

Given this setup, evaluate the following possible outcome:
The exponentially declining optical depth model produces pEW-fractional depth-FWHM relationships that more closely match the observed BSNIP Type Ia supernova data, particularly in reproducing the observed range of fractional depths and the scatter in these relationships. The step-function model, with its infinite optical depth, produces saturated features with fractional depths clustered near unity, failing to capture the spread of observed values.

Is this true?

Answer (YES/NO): NO